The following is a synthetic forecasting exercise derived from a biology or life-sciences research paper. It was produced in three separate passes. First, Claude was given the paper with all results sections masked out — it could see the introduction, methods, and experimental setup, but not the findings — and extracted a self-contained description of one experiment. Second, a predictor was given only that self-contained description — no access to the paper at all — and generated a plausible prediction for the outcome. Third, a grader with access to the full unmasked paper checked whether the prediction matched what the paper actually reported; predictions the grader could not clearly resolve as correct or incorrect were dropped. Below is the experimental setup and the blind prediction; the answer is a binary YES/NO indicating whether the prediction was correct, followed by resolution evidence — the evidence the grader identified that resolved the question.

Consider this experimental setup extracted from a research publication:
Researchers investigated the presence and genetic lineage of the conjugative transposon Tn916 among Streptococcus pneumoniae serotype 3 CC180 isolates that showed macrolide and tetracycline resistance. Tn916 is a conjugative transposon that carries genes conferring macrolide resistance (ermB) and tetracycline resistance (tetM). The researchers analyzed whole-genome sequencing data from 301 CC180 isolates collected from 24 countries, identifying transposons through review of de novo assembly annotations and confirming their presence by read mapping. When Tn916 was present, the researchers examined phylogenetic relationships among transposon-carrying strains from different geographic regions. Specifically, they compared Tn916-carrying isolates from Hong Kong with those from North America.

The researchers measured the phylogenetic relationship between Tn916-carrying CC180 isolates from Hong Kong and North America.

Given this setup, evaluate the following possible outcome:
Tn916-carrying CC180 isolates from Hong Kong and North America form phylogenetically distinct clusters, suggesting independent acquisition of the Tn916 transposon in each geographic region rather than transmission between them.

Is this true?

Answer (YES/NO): NO